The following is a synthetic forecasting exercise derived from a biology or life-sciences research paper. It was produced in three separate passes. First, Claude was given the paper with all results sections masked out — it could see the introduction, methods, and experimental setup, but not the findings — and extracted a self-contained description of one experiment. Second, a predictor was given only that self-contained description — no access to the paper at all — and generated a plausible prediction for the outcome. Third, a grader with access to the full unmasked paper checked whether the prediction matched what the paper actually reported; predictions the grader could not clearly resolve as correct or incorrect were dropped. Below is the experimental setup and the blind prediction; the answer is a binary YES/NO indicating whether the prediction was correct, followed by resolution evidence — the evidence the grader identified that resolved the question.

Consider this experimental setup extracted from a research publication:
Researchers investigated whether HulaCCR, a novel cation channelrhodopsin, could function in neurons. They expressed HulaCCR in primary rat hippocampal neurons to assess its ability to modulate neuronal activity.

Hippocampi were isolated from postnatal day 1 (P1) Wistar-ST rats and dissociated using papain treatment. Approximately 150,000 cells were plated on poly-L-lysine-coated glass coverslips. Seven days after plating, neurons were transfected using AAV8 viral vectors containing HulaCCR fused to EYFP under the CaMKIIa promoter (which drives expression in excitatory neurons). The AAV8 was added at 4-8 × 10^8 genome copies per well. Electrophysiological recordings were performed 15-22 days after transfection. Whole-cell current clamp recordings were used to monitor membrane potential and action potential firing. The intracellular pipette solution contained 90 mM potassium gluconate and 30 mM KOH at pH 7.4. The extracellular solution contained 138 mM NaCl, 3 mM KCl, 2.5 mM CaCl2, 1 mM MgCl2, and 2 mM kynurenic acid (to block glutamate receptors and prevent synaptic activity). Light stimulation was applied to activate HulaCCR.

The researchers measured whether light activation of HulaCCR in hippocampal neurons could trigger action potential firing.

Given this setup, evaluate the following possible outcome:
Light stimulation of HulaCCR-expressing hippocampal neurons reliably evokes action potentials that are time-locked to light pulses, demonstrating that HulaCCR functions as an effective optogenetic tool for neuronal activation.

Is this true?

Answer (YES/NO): YES